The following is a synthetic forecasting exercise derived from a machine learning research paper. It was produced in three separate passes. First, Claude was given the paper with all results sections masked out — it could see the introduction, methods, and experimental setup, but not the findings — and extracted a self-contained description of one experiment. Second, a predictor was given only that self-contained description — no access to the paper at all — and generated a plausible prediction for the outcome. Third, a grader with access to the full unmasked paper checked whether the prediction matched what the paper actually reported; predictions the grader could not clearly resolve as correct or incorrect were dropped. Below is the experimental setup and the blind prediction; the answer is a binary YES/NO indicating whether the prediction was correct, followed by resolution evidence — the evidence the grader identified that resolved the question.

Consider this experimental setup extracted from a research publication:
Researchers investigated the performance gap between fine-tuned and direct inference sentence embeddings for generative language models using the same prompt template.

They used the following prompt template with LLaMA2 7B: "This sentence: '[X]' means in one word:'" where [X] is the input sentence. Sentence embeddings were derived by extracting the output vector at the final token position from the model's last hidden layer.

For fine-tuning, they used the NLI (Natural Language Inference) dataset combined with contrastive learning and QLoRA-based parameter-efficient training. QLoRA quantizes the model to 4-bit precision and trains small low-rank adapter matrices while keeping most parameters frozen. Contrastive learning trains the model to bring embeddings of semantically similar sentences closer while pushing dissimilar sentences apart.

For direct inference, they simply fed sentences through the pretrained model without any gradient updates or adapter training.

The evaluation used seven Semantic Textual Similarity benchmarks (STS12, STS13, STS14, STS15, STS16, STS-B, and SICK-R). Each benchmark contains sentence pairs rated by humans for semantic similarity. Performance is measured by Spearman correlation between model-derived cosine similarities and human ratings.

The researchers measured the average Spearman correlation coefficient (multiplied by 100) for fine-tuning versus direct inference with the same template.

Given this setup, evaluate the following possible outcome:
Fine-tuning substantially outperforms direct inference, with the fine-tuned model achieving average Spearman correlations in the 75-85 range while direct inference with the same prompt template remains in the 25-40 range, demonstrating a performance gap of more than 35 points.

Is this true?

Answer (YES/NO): NO